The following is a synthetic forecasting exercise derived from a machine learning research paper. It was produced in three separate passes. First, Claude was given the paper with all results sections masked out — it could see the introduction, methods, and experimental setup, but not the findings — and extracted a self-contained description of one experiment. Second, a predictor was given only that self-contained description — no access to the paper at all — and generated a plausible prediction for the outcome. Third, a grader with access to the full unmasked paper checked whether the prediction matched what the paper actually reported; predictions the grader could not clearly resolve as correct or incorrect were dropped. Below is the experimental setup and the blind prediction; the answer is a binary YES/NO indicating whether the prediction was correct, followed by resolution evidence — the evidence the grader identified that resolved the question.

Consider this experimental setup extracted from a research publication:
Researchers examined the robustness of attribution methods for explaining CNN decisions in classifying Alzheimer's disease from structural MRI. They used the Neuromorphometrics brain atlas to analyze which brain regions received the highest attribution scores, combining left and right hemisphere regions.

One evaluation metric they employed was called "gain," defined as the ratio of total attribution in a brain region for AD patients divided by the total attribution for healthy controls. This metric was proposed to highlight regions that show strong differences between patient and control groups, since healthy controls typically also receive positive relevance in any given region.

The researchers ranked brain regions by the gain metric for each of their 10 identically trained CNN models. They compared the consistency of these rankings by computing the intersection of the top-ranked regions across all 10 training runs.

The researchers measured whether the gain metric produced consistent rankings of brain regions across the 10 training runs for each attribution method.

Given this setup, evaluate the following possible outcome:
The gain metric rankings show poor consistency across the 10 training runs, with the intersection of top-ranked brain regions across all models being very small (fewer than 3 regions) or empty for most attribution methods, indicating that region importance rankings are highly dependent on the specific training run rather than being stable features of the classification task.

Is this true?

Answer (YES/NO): NO